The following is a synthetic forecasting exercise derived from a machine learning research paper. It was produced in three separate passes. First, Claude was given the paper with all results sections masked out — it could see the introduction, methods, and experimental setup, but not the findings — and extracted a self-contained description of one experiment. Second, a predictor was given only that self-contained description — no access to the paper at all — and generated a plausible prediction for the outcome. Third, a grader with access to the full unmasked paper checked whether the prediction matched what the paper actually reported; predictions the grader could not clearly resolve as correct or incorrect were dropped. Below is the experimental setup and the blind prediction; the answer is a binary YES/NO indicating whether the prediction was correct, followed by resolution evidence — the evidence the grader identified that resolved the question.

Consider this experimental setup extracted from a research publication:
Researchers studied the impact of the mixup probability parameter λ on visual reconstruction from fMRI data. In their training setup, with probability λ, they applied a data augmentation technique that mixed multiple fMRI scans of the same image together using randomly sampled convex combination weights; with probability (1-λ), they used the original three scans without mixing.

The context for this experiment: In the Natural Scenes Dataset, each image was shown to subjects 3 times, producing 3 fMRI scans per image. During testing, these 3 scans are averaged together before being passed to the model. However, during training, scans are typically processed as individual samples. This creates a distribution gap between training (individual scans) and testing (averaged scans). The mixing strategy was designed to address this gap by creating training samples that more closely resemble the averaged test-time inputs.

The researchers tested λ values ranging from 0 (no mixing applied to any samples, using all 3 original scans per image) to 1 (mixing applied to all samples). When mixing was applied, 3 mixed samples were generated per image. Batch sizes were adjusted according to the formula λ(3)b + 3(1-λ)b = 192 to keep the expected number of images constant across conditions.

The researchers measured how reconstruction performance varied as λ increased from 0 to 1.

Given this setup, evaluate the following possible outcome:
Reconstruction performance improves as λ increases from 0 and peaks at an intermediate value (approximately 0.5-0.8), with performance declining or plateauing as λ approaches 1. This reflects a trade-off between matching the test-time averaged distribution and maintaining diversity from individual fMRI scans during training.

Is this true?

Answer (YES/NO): YES